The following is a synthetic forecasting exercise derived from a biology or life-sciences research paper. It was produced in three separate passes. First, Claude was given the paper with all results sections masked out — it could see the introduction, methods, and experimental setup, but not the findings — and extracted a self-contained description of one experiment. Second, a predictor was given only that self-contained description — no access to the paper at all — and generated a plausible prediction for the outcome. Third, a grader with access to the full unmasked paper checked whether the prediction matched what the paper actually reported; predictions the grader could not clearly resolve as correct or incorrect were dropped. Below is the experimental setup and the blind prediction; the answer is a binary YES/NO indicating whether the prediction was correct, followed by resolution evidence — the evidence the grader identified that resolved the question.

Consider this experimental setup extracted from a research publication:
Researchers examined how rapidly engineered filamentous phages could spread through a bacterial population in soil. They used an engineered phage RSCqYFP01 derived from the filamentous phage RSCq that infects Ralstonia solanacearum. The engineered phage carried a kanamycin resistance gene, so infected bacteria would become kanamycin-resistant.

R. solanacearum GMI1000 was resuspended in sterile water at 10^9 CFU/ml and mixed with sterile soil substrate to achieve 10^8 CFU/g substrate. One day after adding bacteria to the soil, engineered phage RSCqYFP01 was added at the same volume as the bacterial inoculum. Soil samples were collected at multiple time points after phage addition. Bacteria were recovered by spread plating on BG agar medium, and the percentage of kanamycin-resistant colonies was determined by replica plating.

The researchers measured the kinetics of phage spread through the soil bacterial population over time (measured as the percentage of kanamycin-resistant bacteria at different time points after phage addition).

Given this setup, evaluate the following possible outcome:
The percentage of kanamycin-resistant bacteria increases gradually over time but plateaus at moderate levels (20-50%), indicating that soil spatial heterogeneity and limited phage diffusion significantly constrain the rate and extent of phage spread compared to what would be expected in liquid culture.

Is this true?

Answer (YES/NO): NO